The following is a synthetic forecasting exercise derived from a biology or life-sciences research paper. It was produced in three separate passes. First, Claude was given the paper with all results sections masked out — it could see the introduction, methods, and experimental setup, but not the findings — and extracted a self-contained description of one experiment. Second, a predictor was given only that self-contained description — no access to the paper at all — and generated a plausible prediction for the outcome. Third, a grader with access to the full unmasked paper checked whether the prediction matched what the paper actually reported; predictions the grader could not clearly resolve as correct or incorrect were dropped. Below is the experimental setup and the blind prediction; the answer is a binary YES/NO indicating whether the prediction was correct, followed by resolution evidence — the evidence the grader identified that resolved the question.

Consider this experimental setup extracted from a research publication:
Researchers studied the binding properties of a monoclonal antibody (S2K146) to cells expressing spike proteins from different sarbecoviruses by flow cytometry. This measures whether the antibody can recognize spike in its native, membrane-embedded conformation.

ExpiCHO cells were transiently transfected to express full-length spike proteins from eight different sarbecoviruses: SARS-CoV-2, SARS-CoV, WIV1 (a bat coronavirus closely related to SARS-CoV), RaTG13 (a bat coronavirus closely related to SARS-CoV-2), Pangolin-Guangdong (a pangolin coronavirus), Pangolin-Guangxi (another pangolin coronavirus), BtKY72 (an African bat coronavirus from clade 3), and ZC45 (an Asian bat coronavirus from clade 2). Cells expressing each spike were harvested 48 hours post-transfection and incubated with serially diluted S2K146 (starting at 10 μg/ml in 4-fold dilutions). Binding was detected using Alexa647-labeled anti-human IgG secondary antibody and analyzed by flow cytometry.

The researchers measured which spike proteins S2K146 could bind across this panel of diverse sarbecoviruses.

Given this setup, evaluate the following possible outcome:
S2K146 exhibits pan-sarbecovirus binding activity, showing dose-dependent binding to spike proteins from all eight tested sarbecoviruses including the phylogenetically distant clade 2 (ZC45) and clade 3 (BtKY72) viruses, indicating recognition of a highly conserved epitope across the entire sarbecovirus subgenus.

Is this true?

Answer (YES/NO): NO